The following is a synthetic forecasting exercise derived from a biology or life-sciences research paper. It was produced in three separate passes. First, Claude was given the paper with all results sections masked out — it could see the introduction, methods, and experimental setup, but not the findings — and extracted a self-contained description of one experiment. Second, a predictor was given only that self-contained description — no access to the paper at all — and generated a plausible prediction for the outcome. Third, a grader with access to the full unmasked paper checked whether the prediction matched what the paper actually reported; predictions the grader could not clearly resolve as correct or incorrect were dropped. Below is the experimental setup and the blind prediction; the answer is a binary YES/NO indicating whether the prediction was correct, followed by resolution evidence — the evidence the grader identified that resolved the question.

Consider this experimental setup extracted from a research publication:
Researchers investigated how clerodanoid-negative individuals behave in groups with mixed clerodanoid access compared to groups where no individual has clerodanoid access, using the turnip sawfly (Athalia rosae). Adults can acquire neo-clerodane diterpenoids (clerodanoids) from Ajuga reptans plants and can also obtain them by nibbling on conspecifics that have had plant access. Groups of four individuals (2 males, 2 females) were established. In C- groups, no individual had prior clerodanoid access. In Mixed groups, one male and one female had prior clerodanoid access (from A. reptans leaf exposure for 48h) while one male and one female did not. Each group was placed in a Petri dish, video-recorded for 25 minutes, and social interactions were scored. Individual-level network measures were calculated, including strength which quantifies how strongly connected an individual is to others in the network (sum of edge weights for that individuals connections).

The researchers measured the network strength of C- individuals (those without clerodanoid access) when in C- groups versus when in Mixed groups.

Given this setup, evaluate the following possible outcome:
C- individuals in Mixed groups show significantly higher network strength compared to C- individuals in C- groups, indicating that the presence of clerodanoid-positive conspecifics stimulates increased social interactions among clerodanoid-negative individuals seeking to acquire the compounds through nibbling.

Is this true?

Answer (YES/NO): YES